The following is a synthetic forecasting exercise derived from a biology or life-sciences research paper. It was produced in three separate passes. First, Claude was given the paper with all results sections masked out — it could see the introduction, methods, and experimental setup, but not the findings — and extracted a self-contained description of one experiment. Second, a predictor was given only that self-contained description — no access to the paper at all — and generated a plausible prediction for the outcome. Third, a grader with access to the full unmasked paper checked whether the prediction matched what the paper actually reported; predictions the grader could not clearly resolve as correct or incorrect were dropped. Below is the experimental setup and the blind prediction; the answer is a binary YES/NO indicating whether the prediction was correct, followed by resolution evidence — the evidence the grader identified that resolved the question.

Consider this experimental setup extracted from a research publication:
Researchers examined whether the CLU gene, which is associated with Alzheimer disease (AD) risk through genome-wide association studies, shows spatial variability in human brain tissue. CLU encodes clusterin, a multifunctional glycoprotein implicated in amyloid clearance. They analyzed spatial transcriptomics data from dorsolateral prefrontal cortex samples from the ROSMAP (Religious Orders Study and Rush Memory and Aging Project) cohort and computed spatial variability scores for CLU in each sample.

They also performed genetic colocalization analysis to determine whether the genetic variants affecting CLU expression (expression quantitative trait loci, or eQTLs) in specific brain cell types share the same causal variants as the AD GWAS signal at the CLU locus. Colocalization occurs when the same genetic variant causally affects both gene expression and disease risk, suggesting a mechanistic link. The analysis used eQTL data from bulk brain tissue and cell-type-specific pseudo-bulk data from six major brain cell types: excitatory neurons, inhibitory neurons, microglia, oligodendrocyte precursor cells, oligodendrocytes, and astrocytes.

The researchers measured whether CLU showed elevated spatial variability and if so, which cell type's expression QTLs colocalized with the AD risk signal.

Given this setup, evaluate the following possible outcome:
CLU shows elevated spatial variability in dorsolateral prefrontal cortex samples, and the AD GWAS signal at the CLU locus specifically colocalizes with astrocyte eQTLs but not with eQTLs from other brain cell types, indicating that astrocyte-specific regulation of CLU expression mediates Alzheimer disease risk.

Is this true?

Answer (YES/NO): YES